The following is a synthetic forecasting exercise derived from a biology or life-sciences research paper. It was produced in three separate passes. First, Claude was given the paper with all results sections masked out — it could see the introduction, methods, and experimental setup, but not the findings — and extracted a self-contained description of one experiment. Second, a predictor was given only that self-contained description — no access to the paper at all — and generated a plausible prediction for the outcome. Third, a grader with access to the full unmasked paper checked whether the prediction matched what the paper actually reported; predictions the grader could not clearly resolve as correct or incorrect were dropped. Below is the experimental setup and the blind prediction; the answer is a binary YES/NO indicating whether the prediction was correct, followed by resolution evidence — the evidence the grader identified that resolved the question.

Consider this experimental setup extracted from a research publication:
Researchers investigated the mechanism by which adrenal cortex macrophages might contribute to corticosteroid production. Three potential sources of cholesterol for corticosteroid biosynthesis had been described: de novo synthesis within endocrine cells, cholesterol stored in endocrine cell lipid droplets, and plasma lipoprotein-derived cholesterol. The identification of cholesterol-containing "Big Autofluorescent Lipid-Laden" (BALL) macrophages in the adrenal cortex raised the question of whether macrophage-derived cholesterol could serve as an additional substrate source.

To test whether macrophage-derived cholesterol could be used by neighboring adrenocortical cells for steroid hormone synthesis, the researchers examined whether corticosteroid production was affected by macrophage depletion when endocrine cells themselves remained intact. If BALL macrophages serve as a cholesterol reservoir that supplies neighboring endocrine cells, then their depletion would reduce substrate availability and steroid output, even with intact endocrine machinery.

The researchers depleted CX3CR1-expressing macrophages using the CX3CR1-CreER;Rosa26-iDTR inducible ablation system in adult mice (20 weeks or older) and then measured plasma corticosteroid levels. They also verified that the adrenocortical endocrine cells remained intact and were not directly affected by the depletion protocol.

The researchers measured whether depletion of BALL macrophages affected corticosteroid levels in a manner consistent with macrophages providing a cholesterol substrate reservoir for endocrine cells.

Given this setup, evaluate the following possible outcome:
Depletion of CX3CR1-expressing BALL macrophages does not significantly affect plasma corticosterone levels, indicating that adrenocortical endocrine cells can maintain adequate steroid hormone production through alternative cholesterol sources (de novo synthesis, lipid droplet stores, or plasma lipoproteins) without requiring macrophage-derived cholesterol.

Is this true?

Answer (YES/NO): NO